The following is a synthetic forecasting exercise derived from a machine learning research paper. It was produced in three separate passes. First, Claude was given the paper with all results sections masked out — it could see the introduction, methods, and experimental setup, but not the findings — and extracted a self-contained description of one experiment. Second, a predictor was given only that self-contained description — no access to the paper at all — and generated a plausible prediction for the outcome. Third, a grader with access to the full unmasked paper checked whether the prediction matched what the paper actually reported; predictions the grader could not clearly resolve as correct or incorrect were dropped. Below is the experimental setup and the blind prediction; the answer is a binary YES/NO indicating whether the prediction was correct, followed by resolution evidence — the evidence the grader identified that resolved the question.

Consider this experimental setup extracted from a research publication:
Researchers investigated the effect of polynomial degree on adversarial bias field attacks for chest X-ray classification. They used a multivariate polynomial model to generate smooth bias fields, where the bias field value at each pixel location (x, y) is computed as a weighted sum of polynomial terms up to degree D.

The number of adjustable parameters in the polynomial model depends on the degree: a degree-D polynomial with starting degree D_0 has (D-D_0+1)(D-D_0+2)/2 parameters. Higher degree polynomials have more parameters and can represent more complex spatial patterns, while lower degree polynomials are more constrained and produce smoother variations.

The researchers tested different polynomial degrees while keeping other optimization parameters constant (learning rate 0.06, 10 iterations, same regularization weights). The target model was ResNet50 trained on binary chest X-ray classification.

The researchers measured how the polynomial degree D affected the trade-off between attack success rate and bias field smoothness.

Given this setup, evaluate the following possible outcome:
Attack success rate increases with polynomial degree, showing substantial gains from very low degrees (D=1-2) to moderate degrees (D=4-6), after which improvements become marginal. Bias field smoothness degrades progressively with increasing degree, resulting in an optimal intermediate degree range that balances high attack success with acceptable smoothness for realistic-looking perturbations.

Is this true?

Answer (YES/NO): NO